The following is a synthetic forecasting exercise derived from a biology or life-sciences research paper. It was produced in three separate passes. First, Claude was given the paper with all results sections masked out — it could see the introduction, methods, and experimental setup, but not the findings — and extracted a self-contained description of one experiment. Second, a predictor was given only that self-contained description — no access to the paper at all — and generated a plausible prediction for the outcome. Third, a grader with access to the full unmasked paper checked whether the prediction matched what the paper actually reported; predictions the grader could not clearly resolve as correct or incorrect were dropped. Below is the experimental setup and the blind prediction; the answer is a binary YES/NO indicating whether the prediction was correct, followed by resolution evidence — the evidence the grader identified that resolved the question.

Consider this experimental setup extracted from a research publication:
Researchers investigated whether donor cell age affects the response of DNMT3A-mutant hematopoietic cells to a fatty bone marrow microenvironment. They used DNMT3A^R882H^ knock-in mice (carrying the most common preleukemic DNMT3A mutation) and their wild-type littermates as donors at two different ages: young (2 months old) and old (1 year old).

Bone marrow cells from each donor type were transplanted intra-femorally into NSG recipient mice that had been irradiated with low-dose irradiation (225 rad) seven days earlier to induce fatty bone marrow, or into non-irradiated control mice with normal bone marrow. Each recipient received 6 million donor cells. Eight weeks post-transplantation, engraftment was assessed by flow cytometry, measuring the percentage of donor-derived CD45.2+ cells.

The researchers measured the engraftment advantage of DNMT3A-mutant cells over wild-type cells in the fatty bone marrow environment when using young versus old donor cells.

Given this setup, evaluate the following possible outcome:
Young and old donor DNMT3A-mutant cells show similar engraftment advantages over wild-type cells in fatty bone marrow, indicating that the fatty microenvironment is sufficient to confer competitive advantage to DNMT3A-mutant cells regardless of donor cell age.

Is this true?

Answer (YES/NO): NO